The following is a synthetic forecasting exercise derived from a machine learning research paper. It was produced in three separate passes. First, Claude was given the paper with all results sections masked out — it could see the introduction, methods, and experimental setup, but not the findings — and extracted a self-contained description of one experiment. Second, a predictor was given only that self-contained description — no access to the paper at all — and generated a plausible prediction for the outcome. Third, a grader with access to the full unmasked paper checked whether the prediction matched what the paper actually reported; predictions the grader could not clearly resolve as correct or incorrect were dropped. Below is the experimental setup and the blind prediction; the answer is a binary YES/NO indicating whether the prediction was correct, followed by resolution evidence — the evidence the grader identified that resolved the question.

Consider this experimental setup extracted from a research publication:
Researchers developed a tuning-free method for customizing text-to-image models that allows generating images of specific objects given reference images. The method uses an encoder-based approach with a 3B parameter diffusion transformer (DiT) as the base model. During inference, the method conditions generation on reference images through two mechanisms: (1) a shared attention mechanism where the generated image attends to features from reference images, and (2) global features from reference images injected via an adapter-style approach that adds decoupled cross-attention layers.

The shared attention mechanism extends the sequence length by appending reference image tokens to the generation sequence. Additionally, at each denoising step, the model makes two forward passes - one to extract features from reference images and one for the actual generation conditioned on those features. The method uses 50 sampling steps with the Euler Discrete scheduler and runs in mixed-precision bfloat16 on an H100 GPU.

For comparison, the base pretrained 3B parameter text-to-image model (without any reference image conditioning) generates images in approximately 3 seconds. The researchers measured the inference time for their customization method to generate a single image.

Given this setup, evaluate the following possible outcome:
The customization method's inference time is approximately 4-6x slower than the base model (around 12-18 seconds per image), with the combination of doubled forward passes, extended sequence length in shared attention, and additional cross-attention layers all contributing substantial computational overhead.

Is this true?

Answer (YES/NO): NO